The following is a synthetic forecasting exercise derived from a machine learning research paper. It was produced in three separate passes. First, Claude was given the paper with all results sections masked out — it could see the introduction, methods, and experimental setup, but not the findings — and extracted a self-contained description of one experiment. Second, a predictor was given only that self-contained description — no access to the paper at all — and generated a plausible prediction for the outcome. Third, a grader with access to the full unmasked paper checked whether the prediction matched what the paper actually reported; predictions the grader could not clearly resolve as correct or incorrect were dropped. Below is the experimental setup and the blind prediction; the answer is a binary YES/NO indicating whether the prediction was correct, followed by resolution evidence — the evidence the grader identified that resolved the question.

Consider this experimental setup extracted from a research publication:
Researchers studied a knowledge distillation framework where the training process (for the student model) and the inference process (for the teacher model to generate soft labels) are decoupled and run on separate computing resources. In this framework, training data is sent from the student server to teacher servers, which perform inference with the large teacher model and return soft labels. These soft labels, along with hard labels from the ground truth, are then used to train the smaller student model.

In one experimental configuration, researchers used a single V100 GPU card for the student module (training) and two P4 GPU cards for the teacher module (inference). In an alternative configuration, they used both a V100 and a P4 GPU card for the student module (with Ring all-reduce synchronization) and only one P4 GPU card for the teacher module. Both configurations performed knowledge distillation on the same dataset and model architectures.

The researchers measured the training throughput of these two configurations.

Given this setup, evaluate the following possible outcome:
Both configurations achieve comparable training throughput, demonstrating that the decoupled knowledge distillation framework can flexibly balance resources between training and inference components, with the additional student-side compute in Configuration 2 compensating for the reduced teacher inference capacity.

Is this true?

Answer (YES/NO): NO